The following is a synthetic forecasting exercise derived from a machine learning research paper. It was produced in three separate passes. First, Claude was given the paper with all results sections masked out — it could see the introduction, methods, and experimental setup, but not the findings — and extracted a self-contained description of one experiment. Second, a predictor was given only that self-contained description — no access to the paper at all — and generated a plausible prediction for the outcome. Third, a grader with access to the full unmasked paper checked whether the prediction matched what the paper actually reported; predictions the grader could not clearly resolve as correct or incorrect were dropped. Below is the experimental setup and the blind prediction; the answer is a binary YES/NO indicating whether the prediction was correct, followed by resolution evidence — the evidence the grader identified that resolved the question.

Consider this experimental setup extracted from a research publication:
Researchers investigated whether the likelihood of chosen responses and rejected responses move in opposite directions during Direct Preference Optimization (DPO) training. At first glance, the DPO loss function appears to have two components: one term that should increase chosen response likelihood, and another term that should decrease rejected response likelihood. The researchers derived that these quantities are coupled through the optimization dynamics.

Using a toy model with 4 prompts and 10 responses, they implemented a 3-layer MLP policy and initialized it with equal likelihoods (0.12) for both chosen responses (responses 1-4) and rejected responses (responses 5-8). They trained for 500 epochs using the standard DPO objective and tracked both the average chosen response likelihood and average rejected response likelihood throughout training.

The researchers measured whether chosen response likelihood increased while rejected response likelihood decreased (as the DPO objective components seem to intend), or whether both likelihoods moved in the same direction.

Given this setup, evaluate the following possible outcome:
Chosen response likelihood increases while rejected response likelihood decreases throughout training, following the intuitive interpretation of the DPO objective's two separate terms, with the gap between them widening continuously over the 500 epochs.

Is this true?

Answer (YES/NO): NO